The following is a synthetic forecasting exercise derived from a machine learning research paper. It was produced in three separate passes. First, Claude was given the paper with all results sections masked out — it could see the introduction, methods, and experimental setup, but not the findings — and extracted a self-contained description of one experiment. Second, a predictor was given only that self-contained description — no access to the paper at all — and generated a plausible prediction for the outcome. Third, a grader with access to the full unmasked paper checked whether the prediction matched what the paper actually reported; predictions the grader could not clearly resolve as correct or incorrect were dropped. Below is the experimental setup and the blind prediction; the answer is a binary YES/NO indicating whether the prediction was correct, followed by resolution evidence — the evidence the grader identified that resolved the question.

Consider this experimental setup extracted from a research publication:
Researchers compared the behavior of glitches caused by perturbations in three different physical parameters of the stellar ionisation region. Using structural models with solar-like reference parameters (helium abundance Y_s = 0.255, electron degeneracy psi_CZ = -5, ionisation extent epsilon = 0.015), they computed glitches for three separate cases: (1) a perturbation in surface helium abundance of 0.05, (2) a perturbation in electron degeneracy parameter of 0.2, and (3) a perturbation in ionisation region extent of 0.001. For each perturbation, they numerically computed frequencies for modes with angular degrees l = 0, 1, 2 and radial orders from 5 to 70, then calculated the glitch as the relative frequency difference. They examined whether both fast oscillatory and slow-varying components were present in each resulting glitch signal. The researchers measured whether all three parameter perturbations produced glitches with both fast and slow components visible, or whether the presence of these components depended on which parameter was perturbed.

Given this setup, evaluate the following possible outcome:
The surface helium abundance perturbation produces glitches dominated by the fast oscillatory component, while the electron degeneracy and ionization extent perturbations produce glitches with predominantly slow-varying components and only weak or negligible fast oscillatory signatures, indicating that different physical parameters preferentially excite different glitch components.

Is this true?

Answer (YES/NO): NO